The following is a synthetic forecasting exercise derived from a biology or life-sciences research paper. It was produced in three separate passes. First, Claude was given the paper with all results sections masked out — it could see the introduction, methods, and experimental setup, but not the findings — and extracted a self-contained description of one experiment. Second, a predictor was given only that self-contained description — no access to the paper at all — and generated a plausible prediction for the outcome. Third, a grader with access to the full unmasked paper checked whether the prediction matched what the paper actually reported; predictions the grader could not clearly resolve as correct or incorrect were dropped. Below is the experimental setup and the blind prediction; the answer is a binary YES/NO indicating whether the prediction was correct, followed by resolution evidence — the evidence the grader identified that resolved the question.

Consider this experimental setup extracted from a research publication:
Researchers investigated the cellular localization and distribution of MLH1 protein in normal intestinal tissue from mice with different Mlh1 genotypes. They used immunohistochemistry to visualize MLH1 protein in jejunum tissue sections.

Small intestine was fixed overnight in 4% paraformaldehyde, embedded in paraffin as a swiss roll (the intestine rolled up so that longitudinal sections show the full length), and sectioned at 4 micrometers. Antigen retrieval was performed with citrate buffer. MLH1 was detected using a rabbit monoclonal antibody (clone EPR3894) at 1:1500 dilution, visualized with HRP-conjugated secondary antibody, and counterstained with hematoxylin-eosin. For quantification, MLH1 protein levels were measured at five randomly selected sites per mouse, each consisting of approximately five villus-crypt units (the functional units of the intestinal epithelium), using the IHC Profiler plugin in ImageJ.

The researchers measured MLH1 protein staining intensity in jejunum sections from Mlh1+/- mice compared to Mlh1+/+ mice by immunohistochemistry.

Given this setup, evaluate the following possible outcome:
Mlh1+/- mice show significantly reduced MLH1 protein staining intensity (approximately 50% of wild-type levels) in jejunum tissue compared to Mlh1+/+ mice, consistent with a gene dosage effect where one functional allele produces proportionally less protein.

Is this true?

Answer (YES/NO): NO